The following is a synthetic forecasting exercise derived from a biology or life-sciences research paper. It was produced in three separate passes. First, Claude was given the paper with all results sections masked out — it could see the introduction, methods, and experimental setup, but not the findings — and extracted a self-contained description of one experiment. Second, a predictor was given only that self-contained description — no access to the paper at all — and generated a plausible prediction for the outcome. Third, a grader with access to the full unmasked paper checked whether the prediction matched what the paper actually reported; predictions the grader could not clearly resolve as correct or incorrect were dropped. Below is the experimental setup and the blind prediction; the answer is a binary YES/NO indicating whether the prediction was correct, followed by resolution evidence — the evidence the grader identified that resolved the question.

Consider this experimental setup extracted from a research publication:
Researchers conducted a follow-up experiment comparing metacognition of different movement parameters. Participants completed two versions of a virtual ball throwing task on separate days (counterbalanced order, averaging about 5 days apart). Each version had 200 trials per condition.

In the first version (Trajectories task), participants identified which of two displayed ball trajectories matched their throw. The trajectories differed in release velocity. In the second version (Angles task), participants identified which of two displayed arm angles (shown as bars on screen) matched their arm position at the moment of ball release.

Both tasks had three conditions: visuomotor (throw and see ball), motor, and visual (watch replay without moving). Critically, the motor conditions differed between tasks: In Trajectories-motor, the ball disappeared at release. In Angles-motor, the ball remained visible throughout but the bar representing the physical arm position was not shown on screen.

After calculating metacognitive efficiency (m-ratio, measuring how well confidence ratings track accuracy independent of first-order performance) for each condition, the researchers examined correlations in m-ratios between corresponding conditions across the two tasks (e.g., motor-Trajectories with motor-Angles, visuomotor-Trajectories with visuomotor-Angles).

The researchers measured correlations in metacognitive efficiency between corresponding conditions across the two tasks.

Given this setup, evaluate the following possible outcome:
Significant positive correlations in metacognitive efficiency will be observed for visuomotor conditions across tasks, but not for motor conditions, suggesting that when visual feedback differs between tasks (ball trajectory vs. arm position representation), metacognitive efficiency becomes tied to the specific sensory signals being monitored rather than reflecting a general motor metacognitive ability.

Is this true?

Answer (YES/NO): NO